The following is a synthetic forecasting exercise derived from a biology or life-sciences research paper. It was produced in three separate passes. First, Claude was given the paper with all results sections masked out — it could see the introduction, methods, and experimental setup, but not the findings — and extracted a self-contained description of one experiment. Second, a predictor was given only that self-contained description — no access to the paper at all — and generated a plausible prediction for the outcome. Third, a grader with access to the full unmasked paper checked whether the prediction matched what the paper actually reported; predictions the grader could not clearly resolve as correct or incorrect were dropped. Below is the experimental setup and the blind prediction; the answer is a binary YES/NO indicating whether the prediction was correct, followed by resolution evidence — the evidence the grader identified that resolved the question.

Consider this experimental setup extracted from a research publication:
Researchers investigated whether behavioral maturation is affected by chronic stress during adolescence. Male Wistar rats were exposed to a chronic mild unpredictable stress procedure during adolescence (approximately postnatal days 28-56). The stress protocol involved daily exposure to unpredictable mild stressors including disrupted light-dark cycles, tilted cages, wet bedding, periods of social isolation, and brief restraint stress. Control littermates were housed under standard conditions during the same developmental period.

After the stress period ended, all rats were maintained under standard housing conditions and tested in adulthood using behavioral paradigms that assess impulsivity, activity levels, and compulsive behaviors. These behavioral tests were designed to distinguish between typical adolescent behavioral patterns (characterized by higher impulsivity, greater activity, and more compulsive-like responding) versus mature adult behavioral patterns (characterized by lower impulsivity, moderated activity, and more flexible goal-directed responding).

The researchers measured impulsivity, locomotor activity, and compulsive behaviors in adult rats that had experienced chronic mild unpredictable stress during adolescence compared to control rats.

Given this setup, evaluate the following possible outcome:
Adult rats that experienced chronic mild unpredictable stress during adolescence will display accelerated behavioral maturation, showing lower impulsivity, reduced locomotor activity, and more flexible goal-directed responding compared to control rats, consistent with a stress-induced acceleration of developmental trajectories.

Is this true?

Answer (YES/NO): NO